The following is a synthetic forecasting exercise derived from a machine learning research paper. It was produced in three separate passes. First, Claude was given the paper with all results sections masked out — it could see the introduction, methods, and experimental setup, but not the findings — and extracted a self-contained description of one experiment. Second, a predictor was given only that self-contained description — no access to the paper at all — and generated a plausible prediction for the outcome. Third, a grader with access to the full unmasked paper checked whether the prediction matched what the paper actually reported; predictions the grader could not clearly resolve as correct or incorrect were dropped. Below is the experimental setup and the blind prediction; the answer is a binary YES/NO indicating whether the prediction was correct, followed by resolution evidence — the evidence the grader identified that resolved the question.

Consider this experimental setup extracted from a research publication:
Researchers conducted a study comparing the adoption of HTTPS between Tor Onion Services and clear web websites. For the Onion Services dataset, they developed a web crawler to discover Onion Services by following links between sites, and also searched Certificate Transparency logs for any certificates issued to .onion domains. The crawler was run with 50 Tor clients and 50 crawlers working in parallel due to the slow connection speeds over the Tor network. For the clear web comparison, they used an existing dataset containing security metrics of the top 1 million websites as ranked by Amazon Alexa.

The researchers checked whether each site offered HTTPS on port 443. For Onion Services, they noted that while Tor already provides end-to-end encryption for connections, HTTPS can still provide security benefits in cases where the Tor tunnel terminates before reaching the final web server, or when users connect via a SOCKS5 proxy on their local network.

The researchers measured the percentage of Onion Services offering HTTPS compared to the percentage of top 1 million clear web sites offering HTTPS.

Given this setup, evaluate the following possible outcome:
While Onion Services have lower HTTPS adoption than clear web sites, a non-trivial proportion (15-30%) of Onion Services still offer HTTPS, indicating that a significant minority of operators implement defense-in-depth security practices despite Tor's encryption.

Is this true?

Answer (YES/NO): NO